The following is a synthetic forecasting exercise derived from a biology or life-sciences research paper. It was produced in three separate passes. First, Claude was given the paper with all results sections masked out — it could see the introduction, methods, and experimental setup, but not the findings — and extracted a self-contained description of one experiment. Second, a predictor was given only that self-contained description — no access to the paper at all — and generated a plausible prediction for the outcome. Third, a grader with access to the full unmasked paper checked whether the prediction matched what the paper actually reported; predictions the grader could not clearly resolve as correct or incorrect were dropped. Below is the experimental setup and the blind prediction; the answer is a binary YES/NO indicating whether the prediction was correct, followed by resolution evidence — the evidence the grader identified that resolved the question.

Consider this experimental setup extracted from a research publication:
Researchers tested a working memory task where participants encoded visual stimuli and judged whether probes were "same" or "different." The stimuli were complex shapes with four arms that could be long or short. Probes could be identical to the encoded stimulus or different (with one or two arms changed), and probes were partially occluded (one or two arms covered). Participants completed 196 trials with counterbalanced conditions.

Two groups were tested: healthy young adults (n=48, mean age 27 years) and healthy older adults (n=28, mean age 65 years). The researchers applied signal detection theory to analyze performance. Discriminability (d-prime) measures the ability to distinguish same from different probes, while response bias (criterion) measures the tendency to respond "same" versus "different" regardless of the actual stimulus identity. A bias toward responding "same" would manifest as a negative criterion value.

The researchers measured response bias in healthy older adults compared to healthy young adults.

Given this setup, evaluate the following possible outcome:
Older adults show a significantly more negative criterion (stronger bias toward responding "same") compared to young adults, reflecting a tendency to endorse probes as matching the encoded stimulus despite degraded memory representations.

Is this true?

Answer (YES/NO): NO